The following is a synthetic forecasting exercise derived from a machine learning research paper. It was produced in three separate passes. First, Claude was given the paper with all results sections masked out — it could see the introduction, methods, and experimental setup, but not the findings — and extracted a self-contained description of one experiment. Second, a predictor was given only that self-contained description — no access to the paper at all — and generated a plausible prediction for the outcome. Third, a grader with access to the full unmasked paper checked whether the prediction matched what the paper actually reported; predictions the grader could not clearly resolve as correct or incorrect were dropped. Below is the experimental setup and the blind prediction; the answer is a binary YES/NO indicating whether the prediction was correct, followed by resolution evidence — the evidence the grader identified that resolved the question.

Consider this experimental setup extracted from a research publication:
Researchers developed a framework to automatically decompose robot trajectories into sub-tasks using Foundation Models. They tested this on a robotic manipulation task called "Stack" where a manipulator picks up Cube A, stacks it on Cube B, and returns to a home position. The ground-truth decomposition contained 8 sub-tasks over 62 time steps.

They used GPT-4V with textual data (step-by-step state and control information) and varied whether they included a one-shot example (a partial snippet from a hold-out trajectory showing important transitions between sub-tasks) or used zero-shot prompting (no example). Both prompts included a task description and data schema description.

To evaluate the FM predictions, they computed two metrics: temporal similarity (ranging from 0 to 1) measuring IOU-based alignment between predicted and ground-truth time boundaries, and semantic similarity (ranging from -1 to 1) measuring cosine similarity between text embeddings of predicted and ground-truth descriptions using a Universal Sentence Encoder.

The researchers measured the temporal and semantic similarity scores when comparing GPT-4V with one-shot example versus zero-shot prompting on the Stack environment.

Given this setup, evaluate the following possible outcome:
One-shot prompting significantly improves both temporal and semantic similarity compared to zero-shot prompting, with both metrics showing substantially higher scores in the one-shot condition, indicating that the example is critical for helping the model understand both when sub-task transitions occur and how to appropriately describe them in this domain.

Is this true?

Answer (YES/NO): NO